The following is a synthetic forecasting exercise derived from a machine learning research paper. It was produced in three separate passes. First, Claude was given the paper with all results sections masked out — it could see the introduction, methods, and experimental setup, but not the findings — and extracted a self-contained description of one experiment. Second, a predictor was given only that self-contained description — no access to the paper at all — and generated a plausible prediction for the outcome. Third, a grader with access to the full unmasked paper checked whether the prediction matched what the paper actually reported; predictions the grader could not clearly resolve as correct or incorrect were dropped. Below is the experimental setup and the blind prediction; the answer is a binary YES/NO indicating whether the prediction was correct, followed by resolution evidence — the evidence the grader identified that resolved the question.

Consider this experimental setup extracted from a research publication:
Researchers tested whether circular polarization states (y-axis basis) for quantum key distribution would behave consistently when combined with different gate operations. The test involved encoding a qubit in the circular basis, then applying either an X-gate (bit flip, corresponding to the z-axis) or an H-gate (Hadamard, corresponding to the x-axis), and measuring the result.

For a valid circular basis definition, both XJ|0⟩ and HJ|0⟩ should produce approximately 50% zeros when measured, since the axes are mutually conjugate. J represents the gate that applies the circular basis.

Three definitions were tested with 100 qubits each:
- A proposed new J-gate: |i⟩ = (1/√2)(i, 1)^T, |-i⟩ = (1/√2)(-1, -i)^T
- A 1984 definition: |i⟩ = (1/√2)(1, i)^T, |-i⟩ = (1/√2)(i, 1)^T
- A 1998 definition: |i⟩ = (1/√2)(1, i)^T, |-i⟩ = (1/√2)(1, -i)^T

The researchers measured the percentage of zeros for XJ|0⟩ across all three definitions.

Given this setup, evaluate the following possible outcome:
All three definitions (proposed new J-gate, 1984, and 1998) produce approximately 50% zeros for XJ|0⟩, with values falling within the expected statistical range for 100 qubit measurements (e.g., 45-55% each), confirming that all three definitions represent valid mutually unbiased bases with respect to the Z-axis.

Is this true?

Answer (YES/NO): YES